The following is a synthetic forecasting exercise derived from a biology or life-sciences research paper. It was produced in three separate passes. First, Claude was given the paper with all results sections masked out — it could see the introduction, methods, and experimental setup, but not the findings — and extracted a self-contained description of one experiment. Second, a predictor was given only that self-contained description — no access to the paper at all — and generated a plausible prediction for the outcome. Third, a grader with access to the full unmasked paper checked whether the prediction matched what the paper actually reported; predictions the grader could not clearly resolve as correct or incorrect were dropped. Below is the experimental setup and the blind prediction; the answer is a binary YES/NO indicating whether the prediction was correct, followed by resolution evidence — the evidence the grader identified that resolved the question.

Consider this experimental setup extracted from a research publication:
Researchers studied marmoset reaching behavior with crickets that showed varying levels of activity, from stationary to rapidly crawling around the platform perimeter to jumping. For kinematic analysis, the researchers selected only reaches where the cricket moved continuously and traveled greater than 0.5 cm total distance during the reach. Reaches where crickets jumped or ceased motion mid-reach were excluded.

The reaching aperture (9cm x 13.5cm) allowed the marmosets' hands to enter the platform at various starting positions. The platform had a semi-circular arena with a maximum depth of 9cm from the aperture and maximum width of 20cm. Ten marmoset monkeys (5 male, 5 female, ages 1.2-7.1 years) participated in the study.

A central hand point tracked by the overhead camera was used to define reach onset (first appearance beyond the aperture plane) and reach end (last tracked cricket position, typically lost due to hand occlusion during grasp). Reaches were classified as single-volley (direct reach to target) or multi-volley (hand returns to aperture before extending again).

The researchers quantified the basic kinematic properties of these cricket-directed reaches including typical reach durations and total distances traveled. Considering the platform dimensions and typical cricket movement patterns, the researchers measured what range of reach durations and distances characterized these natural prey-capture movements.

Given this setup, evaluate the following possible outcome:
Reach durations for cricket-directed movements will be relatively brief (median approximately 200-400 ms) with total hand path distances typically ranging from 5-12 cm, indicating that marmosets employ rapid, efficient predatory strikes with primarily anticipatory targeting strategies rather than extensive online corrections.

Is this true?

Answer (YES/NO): NO